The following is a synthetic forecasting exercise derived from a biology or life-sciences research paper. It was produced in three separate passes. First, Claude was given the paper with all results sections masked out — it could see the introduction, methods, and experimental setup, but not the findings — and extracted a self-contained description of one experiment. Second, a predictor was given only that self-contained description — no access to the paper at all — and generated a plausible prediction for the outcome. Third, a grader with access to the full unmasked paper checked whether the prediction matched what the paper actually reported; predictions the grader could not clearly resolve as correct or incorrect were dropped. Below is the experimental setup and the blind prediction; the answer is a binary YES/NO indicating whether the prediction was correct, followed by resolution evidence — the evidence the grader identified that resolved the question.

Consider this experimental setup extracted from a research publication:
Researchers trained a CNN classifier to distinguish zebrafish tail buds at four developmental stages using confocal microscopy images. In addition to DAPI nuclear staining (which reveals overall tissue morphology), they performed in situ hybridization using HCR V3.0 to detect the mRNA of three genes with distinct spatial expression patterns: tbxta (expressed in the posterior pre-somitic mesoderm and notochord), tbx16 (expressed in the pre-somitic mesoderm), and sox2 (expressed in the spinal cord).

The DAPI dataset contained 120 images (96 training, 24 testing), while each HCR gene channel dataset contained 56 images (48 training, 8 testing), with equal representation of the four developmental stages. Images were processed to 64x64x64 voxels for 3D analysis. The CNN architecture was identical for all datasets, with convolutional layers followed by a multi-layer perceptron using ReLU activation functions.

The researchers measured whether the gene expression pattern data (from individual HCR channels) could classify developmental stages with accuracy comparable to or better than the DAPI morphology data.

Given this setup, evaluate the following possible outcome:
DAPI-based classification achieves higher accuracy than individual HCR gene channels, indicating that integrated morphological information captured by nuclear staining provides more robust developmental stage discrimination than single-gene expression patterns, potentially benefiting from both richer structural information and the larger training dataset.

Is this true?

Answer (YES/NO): NO